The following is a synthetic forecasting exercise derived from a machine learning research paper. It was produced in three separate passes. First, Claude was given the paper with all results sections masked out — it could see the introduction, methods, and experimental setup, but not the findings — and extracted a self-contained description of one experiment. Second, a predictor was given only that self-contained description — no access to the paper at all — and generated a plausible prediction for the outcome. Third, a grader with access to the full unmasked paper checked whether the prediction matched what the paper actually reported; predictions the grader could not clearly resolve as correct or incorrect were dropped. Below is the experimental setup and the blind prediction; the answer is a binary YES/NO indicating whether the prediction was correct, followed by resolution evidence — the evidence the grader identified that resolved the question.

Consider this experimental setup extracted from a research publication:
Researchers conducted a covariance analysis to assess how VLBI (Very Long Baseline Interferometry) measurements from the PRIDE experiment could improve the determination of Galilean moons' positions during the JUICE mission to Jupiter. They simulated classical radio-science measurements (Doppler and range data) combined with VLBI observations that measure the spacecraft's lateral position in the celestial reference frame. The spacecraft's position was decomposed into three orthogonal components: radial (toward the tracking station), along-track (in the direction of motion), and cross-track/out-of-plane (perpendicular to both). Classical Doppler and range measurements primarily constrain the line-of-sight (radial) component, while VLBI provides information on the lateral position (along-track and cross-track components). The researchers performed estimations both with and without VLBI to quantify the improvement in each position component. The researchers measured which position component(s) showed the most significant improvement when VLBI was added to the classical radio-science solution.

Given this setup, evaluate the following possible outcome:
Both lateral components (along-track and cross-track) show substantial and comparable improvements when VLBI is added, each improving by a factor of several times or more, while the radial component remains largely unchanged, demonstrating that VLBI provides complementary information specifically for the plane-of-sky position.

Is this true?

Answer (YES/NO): NO